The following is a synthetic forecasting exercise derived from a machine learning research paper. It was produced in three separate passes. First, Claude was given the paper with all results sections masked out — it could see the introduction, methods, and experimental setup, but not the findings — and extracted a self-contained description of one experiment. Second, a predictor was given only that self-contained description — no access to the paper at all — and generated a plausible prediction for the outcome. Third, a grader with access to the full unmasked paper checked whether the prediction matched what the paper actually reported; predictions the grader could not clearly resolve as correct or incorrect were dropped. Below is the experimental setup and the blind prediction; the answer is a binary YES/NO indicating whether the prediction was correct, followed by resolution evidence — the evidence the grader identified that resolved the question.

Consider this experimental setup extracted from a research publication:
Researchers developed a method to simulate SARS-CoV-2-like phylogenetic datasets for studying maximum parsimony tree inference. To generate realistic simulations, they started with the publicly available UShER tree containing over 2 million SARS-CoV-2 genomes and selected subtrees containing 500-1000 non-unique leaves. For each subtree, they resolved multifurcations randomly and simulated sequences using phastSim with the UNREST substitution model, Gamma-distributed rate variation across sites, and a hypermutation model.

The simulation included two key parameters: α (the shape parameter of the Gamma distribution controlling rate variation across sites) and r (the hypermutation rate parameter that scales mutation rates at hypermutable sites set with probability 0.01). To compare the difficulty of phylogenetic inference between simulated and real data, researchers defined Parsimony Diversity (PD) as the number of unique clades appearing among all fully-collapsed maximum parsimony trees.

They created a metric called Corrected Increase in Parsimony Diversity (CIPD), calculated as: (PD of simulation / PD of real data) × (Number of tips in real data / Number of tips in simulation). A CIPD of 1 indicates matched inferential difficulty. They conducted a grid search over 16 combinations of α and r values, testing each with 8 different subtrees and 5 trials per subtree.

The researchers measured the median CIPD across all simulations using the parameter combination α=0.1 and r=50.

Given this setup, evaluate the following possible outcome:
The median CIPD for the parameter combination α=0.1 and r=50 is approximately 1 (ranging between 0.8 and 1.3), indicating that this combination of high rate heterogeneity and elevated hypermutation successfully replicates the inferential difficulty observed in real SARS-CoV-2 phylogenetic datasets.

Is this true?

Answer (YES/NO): YES